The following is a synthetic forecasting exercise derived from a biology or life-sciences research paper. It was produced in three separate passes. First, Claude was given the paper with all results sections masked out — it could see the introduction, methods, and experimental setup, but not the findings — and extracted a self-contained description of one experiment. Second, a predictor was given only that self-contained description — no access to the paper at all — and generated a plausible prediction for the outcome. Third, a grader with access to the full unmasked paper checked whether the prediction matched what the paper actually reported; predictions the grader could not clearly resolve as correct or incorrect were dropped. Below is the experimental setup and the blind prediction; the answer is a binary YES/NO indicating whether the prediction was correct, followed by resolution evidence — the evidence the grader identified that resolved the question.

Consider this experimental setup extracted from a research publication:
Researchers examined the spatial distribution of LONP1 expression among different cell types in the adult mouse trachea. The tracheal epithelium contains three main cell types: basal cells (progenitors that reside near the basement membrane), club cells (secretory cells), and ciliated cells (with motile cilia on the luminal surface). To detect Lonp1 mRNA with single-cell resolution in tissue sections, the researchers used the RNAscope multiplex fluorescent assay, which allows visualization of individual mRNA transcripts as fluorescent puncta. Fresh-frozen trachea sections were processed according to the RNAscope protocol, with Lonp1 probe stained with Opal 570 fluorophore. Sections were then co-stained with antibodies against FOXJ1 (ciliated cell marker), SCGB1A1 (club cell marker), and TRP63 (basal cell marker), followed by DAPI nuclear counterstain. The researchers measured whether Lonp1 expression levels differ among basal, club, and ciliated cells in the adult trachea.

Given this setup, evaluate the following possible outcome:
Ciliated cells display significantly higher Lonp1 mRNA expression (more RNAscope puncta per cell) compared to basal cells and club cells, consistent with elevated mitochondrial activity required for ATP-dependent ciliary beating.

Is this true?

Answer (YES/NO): NO